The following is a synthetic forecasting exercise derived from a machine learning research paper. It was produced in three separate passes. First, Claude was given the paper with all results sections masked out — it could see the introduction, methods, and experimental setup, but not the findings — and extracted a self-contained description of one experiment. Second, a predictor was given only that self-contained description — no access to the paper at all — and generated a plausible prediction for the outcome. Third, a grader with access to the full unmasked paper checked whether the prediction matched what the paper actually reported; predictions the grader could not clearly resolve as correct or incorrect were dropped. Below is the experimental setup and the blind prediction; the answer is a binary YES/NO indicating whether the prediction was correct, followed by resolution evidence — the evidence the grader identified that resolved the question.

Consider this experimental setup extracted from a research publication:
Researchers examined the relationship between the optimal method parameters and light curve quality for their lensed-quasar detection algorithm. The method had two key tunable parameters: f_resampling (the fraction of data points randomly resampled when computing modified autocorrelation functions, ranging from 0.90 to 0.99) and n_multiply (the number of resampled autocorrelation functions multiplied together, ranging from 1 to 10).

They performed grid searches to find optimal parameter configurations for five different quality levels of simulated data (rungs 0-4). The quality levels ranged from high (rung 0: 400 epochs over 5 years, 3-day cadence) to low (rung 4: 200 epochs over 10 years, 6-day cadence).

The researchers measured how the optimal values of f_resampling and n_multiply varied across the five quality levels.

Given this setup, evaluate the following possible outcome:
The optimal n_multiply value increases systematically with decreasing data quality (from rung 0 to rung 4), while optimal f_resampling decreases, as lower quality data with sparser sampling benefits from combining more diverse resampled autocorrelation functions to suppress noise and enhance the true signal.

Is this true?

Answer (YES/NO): NO